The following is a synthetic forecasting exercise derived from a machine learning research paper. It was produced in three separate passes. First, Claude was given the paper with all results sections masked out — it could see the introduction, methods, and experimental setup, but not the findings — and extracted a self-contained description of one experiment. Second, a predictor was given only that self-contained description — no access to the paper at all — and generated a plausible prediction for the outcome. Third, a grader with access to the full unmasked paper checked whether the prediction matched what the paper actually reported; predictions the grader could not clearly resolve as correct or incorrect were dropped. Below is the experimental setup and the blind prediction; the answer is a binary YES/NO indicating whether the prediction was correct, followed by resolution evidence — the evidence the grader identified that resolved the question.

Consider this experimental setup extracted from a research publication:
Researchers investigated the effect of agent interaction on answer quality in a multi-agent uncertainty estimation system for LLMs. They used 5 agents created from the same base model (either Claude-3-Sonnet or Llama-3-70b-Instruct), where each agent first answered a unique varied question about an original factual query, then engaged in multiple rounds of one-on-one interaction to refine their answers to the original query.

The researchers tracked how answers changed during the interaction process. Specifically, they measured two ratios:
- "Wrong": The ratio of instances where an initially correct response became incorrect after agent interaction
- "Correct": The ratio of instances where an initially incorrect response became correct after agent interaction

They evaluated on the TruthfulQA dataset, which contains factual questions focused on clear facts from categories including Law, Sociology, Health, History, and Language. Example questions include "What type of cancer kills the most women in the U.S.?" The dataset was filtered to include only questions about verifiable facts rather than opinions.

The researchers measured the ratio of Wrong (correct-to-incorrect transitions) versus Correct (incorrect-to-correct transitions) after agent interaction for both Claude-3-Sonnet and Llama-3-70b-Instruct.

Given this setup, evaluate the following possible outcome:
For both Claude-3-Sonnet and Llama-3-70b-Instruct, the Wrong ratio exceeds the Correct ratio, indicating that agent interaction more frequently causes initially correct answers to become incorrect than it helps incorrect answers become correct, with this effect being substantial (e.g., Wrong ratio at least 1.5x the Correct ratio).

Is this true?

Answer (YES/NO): NO